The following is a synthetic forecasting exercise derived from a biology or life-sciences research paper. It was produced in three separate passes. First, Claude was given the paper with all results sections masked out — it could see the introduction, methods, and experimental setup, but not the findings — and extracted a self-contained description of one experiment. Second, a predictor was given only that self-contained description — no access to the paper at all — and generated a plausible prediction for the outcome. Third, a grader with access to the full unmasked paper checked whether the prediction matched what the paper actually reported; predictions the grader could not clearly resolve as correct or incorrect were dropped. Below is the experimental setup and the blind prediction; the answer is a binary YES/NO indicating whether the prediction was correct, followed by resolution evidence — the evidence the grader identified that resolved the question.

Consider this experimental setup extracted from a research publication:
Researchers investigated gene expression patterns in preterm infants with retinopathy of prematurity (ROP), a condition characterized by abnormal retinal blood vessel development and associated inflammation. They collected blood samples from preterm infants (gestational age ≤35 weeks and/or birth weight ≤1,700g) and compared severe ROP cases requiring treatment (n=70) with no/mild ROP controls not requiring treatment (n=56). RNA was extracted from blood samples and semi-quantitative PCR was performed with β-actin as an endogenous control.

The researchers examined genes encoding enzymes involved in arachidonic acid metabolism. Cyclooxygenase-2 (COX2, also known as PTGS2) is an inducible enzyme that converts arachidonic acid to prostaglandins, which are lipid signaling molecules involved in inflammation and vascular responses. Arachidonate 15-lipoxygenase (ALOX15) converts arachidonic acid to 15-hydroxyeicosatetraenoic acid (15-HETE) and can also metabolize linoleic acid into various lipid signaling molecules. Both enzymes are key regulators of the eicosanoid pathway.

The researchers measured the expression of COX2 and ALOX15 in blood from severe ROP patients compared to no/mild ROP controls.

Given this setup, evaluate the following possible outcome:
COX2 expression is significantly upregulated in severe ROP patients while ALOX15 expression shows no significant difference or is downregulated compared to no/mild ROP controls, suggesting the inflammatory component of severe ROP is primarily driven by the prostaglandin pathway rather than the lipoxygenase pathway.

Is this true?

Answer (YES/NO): NO